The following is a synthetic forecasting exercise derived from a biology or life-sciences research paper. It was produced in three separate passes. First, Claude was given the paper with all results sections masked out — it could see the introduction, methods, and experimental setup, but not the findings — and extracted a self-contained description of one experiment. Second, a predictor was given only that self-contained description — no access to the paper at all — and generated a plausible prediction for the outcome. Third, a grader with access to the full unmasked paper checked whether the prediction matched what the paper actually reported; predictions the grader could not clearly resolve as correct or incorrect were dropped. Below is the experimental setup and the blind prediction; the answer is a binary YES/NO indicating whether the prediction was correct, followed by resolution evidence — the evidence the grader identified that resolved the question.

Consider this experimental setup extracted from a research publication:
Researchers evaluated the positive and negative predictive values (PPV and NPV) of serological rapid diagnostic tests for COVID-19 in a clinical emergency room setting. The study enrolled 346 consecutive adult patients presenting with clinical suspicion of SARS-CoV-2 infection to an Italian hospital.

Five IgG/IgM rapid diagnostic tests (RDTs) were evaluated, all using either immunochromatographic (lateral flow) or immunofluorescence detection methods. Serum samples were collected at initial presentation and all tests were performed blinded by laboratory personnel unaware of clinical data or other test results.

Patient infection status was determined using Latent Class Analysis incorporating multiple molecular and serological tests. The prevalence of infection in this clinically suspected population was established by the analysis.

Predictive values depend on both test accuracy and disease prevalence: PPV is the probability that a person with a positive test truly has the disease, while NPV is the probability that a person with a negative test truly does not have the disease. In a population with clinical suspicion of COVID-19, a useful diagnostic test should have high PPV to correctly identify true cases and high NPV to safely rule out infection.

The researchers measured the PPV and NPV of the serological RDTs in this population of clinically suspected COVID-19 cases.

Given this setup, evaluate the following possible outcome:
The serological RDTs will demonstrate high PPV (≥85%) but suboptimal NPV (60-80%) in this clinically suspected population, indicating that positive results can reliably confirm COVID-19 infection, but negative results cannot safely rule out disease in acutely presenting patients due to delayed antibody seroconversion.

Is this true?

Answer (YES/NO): NO